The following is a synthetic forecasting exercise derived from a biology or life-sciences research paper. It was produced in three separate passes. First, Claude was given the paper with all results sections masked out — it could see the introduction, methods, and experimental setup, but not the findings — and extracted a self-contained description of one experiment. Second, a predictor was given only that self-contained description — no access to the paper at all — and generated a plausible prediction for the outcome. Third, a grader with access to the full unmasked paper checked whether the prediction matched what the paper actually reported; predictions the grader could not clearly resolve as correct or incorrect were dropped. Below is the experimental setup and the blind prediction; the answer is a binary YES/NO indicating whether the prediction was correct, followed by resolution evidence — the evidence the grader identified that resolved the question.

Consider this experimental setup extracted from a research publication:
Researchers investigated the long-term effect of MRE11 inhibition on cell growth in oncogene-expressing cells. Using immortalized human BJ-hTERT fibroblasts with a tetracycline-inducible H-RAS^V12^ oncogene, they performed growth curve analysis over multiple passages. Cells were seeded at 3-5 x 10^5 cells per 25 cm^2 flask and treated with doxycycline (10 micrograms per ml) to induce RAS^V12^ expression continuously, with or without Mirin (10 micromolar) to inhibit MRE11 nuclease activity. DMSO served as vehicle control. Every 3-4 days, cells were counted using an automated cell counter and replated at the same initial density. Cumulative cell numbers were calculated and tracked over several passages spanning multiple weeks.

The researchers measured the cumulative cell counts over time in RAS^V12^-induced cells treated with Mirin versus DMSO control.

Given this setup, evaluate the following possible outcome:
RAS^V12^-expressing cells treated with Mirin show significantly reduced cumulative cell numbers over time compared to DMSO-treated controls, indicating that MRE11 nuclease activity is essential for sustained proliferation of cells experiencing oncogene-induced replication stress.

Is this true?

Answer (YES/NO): NO